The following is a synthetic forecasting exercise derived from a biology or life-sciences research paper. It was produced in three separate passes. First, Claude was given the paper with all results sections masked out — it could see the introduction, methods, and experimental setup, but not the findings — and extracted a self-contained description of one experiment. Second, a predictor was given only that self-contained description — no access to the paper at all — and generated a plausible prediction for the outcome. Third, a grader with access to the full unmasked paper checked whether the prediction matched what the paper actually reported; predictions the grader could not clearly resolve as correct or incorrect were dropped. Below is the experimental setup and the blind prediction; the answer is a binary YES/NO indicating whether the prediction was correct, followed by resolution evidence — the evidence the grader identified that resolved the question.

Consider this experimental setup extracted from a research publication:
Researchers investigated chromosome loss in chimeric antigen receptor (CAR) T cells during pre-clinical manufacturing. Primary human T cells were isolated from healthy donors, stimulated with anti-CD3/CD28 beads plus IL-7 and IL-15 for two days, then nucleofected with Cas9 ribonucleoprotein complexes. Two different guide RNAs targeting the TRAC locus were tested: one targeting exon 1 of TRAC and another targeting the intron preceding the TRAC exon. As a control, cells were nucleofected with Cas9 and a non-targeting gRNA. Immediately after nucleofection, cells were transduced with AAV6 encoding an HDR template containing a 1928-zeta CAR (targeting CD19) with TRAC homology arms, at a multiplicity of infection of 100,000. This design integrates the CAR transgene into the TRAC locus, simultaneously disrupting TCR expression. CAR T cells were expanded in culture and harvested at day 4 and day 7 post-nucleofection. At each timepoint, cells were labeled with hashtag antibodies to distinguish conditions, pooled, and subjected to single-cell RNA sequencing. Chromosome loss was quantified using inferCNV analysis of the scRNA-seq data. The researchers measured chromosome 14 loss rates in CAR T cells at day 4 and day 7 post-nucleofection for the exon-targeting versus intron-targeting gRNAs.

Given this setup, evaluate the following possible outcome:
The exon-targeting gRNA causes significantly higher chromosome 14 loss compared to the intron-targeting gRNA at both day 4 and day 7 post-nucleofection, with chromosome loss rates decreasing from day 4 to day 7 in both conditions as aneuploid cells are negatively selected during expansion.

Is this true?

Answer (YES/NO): NO